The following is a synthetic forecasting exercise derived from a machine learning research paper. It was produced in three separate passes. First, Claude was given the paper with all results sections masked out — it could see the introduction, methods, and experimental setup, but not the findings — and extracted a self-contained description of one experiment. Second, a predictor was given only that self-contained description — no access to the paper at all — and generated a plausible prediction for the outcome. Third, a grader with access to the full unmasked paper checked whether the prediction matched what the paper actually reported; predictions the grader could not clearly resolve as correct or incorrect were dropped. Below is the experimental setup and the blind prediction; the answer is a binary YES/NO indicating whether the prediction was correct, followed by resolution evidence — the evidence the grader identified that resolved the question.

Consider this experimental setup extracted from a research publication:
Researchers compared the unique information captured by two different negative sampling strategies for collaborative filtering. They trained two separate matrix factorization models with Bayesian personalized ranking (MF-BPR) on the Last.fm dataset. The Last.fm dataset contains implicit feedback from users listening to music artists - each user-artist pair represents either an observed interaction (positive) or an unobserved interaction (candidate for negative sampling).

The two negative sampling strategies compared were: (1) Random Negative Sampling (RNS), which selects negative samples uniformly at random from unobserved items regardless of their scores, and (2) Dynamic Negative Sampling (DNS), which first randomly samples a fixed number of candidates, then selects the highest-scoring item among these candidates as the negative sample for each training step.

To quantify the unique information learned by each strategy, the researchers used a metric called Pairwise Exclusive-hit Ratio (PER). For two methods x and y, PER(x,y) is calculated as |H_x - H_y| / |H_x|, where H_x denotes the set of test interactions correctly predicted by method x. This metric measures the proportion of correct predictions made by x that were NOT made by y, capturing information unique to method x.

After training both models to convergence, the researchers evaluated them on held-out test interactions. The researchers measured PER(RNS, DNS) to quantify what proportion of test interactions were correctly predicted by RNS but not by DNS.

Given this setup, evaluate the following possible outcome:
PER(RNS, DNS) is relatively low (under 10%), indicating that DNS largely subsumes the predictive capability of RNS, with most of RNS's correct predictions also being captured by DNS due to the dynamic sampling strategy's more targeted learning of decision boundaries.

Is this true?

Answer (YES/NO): NO